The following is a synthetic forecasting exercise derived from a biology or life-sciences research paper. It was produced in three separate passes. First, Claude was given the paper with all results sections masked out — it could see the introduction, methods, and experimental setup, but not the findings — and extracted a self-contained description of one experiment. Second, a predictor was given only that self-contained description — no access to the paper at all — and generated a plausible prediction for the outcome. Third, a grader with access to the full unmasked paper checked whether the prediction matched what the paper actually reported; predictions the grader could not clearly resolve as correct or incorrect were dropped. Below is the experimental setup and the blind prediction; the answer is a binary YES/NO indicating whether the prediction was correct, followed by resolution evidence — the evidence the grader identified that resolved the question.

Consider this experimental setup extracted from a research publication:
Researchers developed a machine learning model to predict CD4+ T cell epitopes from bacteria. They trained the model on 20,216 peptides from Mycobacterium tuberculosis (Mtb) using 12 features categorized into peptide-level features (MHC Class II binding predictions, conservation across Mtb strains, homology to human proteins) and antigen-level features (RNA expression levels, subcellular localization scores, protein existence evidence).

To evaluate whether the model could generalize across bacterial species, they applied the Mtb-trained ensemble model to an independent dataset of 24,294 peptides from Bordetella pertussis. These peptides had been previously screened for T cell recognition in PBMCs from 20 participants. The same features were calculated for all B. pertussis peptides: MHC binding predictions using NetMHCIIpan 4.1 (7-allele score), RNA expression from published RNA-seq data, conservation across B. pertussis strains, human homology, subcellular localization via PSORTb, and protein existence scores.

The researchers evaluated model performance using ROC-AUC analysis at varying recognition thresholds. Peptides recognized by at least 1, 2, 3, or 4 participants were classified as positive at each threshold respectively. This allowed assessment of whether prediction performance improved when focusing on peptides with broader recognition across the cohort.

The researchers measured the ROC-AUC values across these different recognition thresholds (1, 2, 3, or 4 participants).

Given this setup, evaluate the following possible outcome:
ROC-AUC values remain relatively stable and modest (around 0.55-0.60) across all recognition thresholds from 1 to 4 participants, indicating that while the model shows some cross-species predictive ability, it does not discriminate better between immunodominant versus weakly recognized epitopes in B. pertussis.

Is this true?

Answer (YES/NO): NO